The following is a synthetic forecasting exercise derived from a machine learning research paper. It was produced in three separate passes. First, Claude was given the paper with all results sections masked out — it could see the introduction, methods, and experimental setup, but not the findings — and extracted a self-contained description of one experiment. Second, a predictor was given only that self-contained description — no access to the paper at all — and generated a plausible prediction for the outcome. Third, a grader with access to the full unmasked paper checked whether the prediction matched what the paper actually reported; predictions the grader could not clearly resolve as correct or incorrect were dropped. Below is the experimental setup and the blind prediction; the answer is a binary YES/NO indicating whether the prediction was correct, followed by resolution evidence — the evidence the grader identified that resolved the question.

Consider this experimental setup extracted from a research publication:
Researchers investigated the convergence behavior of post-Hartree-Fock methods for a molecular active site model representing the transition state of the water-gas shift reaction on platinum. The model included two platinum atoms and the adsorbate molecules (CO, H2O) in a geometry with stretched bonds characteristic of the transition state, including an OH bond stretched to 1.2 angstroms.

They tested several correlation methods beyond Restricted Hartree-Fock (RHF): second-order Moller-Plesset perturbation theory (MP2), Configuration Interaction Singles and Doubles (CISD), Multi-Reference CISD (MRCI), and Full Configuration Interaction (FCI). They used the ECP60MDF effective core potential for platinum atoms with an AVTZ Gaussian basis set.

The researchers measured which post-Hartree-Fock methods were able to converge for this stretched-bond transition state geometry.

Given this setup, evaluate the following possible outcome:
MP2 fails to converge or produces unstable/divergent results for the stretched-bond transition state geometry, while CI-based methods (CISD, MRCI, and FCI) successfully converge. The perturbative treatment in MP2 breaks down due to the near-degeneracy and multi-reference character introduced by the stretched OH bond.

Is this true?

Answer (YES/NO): NO